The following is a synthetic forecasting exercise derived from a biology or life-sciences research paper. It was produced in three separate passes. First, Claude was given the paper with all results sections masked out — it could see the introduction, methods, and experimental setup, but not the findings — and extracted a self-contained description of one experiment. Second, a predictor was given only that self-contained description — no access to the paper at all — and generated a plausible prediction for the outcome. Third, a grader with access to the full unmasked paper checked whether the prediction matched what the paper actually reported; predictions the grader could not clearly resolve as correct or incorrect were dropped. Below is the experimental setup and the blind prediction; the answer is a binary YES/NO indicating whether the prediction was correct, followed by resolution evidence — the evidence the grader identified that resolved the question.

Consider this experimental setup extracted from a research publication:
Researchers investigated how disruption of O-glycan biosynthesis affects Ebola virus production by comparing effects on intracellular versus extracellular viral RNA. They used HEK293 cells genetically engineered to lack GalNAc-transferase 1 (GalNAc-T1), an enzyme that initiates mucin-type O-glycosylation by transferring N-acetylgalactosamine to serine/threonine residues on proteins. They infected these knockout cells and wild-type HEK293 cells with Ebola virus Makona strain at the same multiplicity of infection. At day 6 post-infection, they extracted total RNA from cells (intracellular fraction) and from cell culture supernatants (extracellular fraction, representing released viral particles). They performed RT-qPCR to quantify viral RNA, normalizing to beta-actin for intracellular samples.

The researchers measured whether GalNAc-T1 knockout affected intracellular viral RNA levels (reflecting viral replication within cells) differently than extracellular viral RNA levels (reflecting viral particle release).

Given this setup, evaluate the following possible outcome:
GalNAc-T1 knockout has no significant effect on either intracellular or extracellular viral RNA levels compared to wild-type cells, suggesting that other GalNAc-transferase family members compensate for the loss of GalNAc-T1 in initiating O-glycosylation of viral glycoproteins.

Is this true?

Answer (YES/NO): NO